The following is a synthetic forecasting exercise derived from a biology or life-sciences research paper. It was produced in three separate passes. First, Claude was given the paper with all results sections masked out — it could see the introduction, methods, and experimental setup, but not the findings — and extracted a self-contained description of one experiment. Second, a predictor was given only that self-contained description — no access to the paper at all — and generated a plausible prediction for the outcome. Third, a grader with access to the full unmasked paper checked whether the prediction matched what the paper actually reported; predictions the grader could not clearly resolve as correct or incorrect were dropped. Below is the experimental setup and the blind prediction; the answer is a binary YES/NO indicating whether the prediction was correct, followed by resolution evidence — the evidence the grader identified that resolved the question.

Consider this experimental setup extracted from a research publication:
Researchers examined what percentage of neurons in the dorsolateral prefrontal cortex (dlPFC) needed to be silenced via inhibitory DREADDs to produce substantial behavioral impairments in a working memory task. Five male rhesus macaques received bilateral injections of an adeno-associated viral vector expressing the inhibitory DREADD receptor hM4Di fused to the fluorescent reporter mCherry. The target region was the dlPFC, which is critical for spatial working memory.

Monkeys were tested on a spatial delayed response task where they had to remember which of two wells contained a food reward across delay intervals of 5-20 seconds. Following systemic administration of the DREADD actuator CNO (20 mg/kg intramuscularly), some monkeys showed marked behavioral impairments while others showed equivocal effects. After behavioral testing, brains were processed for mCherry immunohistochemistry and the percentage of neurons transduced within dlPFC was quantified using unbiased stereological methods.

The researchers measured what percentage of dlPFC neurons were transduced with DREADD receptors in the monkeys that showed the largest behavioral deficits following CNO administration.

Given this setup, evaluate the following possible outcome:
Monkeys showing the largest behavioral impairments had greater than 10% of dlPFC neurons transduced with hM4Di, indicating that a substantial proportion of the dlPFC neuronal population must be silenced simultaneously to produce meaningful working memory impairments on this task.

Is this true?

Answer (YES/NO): NO